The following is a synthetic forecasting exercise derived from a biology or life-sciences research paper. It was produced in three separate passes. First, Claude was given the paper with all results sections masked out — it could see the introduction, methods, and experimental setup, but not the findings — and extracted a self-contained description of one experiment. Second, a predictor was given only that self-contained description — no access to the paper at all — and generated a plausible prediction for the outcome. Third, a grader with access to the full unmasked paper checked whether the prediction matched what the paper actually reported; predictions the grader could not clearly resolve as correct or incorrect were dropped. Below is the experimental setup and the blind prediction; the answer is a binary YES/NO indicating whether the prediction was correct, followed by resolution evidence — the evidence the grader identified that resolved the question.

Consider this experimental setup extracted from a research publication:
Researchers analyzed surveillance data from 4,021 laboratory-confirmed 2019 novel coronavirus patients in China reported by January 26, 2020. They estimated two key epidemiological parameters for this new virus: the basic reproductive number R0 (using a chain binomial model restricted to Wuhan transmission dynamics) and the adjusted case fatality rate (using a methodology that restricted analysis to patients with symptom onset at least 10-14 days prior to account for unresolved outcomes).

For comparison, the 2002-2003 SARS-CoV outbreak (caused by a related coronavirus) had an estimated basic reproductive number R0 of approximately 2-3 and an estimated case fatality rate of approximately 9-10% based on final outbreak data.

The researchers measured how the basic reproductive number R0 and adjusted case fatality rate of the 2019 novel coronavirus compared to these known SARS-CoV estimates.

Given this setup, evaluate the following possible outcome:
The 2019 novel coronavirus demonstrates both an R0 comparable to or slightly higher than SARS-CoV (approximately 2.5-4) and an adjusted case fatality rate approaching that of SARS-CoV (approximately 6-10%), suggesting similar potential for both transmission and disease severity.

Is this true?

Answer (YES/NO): NO